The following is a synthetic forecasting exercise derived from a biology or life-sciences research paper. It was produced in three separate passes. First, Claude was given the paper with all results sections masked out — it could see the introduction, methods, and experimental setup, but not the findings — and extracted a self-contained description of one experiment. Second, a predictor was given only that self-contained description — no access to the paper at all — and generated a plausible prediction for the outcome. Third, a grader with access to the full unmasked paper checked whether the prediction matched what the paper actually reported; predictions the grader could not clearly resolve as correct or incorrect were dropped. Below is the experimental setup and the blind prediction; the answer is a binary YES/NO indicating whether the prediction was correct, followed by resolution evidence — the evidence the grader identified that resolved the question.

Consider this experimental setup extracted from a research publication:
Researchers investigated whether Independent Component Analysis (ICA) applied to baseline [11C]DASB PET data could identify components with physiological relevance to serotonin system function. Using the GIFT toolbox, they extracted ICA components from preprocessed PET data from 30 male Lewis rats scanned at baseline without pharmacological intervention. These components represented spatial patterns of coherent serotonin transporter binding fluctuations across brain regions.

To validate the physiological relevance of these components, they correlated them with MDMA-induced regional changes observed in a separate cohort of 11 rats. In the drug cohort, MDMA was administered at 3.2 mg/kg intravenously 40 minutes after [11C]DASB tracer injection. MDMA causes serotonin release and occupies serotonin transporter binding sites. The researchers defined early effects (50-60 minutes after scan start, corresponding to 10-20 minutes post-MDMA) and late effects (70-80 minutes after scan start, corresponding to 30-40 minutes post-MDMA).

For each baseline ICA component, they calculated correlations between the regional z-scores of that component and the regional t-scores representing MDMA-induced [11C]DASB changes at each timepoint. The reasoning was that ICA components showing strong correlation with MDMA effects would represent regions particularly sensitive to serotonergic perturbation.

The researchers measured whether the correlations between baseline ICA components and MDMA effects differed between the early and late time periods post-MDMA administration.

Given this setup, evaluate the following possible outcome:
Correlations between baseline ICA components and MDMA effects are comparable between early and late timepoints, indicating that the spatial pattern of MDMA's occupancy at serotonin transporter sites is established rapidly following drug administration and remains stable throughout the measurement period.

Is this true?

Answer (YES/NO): NO